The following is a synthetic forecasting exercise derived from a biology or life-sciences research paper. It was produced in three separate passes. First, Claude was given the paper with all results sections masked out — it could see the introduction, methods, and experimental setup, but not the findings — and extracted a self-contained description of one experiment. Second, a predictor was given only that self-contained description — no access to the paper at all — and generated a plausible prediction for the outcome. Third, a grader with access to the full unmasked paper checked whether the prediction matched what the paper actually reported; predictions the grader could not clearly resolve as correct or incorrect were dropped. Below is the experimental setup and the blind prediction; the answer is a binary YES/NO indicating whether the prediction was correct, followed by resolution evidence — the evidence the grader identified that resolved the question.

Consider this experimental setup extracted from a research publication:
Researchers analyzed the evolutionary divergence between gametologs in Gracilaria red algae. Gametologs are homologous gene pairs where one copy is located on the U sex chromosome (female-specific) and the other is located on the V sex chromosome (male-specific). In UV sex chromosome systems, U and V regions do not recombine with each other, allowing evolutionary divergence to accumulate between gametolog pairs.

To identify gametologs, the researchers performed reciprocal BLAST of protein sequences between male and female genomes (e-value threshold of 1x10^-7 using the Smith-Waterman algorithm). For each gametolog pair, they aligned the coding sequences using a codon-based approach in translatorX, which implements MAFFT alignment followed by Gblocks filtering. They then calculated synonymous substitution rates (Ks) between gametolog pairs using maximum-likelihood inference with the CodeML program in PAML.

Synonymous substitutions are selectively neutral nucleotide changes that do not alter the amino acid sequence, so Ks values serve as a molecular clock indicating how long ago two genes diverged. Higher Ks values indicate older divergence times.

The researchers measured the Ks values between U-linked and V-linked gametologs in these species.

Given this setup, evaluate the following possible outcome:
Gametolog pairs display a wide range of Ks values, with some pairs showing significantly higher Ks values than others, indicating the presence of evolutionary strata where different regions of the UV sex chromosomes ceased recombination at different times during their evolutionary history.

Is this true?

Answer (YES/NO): NO